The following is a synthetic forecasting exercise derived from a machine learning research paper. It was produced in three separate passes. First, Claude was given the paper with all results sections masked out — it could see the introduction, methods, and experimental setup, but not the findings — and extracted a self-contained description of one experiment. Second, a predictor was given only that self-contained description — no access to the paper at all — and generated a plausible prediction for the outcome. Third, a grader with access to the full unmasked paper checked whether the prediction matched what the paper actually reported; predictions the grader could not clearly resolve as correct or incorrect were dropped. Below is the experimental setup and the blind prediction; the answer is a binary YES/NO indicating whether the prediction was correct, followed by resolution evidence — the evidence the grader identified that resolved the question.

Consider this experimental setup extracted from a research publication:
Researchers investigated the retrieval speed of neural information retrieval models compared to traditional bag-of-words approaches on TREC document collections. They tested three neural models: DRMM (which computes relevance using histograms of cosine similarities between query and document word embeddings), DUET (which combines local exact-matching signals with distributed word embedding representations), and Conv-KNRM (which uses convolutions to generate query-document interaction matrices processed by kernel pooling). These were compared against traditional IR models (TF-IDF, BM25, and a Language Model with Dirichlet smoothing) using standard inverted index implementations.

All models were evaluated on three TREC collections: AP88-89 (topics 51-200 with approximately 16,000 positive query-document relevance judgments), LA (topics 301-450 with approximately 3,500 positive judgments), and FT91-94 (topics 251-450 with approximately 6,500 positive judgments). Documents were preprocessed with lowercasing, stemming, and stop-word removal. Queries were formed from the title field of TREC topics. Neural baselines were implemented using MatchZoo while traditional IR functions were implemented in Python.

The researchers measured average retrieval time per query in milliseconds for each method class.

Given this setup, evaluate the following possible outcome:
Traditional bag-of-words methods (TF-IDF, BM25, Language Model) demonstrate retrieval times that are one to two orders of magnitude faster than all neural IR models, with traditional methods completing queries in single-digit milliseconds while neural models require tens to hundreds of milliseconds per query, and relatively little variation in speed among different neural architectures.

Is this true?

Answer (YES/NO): NO